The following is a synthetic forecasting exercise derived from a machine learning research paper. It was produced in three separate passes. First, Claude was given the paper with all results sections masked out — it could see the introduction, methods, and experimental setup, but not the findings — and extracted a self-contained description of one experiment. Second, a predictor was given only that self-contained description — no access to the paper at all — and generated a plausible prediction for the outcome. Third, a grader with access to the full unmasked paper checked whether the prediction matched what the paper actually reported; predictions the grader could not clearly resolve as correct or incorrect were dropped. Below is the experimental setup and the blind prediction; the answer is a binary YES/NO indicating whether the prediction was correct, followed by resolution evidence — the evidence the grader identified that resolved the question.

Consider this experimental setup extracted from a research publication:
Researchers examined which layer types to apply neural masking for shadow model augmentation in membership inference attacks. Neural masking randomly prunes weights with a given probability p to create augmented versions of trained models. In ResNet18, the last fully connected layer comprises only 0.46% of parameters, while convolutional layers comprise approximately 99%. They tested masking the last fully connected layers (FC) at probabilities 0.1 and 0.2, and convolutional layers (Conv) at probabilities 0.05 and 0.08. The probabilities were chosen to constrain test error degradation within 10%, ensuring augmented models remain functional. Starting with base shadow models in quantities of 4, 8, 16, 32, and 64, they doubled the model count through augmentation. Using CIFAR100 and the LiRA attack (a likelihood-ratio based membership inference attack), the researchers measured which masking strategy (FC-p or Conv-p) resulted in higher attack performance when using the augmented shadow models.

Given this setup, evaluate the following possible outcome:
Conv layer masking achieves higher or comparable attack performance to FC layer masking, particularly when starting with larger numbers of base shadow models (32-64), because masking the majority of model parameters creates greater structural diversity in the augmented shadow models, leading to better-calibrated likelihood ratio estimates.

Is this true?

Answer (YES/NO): NO